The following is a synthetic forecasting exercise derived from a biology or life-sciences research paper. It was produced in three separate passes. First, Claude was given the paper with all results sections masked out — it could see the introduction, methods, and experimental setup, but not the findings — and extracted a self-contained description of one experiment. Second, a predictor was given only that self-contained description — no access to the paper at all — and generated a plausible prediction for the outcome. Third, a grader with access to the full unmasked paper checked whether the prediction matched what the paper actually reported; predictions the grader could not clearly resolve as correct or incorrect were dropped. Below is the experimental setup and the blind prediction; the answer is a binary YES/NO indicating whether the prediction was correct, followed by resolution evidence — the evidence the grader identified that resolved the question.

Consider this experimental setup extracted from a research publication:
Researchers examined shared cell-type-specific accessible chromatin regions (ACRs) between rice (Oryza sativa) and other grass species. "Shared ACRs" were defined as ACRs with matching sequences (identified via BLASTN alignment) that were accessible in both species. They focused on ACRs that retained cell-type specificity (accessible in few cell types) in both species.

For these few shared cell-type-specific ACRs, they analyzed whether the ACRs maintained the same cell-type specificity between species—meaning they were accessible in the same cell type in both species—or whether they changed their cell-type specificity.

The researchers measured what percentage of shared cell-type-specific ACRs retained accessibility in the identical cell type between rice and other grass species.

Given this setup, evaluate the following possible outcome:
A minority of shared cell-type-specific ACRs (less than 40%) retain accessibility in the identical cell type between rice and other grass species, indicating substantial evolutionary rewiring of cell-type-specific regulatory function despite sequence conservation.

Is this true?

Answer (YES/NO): NO